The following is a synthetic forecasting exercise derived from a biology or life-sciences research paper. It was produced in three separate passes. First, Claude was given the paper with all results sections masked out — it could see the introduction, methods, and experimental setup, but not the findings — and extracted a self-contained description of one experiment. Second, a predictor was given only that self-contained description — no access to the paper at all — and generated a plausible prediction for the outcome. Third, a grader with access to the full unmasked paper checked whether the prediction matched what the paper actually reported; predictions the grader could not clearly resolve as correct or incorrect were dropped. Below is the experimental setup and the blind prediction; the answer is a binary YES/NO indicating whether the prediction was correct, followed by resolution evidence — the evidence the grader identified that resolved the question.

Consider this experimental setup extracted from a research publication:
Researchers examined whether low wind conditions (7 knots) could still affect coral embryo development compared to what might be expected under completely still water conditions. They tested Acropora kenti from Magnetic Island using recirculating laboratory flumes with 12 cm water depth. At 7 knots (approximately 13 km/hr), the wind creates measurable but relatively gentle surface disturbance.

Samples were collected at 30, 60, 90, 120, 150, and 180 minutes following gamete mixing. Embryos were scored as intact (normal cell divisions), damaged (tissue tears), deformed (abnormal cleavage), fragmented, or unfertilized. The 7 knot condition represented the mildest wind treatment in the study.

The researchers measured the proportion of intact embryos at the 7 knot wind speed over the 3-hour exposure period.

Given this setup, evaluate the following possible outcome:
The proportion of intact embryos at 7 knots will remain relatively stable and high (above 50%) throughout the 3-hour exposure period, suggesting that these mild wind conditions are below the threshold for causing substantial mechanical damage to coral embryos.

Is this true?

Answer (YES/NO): YES